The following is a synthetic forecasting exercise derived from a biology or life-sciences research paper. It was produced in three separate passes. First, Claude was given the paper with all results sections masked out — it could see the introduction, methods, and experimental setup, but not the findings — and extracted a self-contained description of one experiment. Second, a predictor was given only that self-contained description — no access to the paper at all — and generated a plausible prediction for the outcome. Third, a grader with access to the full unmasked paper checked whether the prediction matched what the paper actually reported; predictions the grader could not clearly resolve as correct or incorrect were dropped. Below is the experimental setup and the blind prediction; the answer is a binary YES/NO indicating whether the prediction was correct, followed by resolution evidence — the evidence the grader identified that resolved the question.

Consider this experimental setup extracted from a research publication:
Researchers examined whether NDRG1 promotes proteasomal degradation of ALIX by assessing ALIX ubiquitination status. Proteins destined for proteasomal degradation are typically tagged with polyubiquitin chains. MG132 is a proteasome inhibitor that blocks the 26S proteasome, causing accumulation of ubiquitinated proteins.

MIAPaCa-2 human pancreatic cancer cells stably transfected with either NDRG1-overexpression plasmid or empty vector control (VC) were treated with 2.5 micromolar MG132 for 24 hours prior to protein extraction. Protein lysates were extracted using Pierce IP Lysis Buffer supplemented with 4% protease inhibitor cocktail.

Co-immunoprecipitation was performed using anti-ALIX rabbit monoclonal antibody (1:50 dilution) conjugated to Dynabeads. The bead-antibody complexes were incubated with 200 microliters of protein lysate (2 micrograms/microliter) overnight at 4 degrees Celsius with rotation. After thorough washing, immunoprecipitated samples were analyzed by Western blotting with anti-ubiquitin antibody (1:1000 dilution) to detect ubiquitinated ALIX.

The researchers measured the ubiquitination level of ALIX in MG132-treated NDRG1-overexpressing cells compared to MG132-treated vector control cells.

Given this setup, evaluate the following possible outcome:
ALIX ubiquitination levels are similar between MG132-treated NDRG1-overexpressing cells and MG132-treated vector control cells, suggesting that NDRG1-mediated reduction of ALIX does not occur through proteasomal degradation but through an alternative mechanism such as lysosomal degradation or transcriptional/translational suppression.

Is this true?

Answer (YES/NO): NO